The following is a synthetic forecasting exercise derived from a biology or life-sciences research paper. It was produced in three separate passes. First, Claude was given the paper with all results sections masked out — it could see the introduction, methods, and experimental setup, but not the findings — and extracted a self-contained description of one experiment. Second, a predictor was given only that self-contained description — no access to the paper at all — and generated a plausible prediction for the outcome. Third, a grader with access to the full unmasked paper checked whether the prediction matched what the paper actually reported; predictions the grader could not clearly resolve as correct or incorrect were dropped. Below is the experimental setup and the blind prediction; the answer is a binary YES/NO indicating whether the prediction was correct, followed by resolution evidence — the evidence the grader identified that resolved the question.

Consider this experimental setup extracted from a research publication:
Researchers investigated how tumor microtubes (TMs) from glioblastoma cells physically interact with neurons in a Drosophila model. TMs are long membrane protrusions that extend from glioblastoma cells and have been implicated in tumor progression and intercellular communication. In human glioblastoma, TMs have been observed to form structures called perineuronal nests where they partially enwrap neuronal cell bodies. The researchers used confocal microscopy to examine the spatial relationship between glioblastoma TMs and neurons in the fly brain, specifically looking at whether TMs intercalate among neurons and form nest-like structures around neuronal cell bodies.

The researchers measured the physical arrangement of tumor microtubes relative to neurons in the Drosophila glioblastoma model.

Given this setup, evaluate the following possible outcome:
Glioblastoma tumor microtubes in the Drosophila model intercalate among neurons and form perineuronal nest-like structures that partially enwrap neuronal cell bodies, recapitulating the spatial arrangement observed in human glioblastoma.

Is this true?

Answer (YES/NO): YES